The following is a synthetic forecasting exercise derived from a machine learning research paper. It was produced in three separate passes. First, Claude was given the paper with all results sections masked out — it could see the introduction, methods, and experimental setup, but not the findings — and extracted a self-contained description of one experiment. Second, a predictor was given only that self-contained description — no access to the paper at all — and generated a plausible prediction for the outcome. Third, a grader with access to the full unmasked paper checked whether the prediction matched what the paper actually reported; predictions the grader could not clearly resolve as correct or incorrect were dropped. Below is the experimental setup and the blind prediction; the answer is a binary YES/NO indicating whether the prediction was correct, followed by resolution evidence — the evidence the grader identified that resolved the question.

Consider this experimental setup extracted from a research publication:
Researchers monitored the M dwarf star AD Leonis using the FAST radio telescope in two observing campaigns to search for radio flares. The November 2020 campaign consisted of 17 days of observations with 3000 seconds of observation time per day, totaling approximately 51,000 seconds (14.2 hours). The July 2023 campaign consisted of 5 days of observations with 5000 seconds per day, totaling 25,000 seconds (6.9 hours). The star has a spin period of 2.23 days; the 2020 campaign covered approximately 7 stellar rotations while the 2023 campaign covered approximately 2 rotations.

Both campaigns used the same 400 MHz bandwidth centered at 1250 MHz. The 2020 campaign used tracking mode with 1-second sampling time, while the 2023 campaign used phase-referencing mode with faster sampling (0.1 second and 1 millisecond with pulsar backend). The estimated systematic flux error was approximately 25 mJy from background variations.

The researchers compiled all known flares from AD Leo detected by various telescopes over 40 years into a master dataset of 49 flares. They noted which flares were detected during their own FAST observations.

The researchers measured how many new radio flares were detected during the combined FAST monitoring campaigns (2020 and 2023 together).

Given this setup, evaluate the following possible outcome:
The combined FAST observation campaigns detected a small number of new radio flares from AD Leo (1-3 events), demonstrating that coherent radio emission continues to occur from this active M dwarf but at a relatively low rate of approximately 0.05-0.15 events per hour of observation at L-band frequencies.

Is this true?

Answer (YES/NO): YES